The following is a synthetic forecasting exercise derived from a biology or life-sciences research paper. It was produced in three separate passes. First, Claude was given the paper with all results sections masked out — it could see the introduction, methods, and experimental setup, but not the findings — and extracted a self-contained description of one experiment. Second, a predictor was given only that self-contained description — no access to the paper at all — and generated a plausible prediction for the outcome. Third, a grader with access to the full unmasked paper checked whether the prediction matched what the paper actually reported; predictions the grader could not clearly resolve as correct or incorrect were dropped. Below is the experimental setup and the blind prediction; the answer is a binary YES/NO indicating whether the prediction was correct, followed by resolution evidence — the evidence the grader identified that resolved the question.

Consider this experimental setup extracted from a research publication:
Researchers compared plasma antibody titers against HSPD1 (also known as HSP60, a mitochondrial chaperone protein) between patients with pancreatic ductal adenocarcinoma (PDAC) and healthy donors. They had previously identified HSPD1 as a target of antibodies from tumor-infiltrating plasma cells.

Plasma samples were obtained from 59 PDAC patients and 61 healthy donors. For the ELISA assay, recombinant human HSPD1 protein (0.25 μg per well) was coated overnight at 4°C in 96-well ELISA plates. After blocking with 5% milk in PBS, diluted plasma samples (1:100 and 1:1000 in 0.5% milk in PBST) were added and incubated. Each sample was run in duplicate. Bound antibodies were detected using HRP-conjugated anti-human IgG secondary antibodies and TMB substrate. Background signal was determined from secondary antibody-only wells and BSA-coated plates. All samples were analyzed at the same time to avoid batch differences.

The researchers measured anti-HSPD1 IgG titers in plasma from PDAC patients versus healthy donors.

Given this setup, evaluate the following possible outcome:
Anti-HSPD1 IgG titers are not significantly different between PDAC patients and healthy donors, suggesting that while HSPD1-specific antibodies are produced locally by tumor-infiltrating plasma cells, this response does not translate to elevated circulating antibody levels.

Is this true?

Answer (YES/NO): NO